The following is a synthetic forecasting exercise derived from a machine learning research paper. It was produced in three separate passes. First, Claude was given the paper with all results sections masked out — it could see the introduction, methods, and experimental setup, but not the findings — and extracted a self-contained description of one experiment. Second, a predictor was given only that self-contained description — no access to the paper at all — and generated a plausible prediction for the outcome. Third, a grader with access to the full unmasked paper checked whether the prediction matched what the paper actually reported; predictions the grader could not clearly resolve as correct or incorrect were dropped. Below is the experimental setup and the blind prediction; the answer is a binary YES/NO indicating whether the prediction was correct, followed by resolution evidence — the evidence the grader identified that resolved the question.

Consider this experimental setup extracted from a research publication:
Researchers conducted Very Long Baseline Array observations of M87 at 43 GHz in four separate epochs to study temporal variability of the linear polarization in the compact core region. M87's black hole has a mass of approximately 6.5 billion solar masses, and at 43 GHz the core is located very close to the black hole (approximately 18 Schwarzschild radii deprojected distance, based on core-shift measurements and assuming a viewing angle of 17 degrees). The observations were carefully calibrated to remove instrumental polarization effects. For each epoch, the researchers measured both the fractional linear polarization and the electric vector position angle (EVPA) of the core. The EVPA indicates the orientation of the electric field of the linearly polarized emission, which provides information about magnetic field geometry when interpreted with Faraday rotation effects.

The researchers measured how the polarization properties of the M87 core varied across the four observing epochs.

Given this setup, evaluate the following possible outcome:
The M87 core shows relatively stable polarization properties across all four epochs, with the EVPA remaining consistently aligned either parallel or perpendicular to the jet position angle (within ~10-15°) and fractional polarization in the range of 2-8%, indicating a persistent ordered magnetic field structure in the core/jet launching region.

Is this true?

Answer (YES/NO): NO